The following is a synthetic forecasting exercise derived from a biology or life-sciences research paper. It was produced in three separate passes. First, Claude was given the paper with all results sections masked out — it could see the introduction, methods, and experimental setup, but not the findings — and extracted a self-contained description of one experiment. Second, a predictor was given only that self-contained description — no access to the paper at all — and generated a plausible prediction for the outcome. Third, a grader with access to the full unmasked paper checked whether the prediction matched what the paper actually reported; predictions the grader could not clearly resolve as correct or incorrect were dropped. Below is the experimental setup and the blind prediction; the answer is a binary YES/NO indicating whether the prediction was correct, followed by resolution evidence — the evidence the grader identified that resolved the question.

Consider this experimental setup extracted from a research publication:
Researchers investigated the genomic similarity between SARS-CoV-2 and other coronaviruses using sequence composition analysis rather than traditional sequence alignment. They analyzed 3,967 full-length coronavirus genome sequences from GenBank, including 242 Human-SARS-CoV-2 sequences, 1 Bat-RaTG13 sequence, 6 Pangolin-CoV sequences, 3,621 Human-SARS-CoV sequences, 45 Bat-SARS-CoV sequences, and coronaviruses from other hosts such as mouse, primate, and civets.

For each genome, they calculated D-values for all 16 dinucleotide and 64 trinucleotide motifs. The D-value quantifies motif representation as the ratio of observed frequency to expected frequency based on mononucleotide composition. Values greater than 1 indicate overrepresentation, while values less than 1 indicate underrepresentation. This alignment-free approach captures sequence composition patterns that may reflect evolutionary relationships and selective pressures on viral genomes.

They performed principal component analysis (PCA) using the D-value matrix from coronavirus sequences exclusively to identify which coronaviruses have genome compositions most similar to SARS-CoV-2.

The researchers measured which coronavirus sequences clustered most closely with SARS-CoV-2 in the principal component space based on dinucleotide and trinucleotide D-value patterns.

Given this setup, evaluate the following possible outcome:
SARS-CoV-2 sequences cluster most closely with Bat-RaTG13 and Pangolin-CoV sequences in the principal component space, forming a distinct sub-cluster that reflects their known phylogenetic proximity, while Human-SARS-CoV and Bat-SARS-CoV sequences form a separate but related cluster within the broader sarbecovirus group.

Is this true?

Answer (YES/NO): YES